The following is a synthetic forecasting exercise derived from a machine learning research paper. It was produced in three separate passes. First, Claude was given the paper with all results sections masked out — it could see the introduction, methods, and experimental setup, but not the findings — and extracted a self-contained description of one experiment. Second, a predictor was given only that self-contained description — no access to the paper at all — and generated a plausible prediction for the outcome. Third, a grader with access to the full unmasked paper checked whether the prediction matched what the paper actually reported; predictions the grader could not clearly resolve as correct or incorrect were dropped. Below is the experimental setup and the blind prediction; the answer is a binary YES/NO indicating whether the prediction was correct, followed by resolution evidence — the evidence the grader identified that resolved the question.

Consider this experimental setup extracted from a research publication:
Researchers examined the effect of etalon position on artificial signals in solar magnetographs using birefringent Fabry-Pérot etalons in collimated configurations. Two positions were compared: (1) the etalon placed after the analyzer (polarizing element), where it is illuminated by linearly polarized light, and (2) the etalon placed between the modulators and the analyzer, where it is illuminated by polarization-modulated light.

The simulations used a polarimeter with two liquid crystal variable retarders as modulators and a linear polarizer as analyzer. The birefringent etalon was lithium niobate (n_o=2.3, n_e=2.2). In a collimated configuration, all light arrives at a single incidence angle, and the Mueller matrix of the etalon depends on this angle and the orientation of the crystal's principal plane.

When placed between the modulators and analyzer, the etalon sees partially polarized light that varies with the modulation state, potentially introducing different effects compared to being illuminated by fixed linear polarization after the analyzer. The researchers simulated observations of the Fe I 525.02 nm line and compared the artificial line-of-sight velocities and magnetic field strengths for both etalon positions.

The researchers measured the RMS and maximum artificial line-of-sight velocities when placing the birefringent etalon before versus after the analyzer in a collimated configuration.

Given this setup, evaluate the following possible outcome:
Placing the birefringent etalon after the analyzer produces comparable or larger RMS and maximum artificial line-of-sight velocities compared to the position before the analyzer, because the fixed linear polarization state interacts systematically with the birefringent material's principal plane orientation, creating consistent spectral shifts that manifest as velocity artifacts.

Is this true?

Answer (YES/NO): NO